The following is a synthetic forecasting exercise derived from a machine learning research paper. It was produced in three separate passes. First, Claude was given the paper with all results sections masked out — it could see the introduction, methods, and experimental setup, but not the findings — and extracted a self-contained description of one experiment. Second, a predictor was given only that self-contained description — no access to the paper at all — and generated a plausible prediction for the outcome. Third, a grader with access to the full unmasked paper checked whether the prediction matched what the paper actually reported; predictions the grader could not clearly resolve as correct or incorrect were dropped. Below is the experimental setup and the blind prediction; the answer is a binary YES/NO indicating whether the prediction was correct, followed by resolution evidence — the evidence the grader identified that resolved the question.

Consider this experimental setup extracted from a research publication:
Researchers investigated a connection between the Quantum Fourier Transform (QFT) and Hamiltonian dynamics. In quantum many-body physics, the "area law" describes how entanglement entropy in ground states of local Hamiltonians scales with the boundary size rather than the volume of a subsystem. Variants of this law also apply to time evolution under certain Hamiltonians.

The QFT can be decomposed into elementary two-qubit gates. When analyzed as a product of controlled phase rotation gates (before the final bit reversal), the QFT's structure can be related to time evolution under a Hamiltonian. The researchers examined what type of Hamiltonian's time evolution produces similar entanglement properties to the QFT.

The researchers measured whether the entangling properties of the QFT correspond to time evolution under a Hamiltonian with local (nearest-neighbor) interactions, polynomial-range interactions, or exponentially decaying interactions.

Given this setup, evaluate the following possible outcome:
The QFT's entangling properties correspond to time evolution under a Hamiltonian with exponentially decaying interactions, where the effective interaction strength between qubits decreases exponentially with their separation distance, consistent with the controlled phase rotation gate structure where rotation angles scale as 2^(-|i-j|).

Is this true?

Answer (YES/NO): YES